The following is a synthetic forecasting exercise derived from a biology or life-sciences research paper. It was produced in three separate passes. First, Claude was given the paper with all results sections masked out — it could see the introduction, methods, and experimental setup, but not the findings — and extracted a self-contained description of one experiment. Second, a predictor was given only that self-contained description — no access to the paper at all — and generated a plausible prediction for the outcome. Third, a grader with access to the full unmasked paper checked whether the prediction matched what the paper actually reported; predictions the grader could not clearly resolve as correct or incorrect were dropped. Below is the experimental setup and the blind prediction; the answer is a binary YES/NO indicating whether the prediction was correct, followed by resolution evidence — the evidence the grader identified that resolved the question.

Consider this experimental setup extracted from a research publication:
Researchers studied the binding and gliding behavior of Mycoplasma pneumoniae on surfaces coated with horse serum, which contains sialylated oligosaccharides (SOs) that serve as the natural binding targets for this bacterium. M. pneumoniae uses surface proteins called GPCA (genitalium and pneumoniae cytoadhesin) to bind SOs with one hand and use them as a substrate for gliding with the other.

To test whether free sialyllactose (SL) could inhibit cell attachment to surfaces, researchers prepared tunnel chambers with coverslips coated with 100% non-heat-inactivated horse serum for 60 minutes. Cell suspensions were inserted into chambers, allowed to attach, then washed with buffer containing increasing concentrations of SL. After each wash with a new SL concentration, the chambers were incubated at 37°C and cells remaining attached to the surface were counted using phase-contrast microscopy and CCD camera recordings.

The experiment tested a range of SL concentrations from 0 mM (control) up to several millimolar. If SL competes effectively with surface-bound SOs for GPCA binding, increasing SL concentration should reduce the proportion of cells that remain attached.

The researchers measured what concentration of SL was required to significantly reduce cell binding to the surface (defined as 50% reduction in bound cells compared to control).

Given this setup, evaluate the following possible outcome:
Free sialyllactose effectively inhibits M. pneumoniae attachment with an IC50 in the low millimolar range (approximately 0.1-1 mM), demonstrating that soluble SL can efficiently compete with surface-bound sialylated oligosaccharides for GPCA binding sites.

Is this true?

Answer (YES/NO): YES